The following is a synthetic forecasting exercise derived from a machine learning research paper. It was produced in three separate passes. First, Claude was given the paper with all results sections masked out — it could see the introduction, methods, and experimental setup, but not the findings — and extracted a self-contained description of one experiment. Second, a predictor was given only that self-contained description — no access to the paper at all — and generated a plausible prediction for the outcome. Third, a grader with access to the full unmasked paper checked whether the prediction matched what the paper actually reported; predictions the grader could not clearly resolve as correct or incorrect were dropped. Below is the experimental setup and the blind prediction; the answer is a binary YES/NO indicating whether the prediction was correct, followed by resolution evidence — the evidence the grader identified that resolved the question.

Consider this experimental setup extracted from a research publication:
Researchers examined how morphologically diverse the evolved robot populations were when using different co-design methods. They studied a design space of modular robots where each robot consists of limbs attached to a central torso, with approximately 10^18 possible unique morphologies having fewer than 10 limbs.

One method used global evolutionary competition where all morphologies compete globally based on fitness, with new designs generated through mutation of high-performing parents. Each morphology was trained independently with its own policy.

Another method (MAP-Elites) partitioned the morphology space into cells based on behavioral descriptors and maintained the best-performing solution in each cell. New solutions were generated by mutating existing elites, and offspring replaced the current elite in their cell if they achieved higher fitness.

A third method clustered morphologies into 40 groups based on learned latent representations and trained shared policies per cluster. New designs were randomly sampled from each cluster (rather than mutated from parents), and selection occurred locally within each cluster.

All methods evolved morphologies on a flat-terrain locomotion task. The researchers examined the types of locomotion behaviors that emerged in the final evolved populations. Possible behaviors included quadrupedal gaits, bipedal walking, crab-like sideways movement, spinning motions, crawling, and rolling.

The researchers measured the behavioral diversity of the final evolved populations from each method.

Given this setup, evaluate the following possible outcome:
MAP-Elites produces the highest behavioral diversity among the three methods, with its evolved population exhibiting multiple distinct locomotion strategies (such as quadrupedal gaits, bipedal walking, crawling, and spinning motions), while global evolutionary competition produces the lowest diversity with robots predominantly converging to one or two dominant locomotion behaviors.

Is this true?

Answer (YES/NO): NO